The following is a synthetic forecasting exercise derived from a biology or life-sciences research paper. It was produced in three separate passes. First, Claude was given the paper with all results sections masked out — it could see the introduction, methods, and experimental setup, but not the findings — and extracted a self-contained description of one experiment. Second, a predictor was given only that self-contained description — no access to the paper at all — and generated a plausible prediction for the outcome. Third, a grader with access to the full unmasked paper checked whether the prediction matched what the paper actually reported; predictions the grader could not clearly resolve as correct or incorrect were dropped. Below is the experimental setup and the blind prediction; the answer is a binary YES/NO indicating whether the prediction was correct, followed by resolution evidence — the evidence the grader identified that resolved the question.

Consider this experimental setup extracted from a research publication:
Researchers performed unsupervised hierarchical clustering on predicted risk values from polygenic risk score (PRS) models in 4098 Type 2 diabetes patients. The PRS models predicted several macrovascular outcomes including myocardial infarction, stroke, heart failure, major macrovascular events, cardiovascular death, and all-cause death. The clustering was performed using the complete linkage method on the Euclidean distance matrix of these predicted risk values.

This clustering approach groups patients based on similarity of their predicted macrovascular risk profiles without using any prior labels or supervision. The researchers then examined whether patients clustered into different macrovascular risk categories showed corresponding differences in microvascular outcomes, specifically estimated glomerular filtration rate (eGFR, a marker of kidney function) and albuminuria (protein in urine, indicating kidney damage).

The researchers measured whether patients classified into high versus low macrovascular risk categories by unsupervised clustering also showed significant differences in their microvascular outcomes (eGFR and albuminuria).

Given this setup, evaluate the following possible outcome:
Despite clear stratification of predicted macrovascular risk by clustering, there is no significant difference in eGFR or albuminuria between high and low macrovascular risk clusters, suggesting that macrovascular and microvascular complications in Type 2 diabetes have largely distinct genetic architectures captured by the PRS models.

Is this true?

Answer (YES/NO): NO